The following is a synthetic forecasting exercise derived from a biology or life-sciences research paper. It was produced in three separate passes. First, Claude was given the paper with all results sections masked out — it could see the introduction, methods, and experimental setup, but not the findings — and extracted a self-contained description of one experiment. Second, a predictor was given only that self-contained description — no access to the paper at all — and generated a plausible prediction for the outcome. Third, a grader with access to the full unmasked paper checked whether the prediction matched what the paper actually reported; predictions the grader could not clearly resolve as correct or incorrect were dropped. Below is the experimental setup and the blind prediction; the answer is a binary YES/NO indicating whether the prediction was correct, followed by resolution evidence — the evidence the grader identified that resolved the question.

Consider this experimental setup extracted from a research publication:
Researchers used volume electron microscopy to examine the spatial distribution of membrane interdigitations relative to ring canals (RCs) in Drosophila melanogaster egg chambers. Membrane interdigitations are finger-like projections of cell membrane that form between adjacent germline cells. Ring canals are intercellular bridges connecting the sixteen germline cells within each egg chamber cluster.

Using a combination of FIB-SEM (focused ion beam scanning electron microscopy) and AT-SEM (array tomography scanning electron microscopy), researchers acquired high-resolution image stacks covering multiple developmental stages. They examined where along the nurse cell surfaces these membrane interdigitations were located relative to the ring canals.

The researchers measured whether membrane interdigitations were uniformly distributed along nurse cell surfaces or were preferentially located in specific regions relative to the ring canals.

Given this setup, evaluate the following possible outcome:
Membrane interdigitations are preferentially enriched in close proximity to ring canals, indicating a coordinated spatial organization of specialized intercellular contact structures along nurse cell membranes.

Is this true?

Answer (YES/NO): YES